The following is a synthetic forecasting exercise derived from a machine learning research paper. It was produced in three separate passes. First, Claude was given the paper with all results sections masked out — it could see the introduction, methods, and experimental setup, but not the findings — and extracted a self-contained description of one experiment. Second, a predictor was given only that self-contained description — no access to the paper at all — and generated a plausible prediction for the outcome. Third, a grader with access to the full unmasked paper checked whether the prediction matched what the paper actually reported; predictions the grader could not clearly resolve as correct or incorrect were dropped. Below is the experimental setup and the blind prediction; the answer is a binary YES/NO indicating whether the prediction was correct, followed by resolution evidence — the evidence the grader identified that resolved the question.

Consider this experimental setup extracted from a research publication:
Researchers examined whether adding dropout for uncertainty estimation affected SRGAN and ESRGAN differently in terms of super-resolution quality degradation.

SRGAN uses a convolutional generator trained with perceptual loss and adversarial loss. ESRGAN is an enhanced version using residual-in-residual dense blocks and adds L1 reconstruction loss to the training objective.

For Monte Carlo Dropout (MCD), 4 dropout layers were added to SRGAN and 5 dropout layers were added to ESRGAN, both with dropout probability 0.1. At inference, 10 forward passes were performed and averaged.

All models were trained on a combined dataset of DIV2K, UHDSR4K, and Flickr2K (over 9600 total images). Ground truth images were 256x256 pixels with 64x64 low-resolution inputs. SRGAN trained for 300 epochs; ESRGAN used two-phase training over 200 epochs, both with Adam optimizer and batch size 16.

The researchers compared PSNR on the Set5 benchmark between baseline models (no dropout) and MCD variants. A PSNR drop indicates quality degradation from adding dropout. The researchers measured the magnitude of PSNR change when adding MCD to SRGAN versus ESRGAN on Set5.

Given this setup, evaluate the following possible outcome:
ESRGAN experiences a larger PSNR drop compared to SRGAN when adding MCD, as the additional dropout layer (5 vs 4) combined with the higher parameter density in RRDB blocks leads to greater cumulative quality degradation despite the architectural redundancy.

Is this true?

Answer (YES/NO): NO